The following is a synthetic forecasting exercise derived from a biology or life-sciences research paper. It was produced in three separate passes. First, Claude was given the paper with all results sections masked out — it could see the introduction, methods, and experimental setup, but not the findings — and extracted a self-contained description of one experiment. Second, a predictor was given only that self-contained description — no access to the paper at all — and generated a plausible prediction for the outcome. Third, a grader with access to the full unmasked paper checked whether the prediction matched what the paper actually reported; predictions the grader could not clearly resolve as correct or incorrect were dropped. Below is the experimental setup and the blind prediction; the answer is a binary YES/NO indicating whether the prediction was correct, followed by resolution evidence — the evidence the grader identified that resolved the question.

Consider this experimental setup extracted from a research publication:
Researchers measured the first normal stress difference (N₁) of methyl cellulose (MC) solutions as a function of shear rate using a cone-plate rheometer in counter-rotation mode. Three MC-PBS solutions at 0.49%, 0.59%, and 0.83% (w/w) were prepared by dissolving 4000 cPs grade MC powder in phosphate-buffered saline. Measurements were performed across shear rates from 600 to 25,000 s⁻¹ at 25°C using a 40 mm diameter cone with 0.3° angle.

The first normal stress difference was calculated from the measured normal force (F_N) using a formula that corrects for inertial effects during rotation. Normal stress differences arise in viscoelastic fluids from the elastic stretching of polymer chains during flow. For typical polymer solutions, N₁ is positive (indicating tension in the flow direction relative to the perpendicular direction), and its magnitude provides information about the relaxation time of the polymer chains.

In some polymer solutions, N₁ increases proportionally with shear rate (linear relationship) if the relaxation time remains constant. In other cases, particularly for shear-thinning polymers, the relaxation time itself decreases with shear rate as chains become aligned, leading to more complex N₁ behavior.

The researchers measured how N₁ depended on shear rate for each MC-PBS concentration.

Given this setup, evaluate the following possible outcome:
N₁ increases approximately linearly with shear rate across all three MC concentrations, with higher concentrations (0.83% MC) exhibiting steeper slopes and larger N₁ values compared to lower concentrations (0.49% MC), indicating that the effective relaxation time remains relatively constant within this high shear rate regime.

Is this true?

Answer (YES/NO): NO